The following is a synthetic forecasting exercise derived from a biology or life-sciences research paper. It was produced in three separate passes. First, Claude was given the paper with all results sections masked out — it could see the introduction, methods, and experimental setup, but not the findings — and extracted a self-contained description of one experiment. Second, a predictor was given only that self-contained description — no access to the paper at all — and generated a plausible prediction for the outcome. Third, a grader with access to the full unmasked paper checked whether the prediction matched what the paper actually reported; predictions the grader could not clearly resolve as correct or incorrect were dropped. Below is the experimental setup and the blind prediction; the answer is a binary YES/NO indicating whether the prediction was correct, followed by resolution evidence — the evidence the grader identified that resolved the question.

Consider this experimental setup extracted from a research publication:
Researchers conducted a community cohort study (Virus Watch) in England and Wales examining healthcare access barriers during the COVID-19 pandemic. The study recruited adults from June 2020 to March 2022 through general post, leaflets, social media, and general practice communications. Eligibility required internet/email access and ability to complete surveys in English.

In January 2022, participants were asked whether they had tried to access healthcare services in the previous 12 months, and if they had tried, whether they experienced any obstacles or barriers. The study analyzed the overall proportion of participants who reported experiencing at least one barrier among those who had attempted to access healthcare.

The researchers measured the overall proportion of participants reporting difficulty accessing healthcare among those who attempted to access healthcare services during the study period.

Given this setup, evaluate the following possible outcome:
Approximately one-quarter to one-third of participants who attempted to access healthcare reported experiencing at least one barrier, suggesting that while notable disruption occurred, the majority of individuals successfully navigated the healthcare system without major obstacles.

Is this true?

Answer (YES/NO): NO